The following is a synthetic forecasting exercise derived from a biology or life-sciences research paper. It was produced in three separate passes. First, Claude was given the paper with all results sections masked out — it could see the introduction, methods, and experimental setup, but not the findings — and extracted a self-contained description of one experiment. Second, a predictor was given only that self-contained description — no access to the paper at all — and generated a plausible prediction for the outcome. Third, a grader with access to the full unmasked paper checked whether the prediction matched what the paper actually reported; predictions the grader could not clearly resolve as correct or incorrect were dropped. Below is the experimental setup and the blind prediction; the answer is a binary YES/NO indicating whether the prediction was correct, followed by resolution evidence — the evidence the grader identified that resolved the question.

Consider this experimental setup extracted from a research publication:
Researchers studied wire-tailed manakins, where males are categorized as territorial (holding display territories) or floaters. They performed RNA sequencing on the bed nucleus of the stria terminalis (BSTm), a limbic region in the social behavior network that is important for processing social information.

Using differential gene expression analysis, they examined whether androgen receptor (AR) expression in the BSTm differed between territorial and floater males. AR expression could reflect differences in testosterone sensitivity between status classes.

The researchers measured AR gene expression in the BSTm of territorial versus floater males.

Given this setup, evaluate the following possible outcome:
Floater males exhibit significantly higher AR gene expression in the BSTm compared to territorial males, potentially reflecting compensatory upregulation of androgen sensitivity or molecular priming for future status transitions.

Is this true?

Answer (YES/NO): NO